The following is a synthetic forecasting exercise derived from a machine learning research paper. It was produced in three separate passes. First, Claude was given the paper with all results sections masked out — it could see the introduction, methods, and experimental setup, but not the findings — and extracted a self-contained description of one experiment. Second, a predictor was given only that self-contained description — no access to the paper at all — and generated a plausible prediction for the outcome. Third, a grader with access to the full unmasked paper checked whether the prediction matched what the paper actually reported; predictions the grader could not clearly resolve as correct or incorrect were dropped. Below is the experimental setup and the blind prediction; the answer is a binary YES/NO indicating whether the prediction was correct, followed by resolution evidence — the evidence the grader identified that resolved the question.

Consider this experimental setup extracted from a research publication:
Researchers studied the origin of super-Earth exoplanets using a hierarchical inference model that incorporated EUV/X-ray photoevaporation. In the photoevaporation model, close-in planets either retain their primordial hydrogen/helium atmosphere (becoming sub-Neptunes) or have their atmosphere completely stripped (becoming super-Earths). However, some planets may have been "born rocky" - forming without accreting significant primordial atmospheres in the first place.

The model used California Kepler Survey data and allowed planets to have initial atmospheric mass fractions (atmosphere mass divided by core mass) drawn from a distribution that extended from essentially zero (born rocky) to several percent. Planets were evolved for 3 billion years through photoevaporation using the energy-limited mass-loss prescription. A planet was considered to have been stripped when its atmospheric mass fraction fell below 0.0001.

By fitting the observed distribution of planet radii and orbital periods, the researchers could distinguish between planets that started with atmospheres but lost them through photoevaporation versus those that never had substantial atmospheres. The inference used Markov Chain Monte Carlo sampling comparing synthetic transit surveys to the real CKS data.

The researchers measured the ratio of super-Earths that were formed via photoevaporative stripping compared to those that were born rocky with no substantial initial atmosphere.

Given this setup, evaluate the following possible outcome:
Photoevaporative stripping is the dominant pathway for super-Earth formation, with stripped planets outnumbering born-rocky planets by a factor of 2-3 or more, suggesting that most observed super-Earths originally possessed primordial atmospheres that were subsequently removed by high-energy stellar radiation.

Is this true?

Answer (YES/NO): YES